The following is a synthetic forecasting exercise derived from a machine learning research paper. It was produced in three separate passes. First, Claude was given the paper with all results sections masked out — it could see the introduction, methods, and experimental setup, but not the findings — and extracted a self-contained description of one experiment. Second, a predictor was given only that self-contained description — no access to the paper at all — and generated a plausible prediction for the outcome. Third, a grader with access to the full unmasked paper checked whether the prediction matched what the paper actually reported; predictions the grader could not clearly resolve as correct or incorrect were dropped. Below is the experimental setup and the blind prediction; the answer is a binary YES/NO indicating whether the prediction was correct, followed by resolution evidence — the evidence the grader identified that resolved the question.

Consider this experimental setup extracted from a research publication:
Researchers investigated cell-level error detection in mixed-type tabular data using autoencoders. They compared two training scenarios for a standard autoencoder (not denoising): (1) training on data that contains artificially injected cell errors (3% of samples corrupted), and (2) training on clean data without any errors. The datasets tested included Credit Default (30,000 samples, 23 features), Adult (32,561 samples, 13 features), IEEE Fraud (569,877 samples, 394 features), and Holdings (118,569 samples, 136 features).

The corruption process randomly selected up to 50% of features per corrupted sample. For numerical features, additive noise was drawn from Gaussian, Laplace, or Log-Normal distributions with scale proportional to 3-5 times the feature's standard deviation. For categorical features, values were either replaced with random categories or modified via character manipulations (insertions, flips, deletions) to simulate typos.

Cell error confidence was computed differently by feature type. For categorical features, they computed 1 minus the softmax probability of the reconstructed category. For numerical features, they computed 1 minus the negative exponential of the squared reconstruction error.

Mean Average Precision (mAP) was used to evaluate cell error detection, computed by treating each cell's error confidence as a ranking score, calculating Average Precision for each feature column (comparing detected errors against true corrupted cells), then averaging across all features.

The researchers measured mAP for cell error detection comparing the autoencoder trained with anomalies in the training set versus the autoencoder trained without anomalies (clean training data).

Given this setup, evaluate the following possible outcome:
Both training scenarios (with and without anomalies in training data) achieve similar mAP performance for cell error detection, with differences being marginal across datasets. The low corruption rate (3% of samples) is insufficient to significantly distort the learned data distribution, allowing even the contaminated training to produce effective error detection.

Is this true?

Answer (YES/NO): NO